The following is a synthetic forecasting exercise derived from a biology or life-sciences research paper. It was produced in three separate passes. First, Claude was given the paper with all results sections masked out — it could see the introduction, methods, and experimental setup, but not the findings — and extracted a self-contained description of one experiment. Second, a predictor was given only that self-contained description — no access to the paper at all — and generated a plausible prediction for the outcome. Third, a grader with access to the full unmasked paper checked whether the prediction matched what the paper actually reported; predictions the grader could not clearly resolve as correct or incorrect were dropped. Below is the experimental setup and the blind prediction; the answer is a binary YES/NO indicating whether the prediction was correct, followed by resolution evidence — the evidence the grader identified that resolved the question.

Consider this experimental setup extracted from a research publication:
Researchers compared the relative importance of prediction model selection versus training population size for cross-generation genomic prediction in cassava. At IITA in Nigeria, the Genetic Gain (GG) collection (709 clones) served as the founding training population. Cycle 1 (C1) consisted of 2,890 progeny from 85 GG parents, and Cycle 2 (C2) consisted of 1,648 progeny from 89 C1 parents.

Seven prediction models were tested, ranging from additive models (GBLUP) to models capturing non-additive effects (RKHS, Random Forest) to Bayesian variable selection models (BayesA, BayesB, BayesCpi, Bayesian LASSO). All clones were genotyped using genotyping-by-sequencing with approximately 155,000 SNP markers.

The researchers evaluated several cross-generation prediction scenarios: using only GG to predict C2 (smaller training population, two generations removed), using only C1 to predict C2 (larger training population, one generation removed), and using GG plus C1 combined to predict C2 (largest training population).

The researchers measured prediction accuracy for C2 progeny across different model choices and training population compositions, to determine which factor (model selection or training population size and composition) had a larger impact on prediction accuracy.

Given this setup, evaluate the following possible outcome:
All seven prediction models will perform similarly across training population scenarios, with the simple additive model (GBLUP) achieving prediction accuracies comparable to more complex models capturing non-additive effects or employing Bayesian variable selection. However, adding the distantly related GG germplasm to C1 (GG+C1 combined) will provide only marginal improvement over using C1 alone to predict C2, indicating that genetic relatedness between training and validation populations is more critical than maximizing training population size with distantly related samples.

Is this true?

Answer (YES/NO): NO